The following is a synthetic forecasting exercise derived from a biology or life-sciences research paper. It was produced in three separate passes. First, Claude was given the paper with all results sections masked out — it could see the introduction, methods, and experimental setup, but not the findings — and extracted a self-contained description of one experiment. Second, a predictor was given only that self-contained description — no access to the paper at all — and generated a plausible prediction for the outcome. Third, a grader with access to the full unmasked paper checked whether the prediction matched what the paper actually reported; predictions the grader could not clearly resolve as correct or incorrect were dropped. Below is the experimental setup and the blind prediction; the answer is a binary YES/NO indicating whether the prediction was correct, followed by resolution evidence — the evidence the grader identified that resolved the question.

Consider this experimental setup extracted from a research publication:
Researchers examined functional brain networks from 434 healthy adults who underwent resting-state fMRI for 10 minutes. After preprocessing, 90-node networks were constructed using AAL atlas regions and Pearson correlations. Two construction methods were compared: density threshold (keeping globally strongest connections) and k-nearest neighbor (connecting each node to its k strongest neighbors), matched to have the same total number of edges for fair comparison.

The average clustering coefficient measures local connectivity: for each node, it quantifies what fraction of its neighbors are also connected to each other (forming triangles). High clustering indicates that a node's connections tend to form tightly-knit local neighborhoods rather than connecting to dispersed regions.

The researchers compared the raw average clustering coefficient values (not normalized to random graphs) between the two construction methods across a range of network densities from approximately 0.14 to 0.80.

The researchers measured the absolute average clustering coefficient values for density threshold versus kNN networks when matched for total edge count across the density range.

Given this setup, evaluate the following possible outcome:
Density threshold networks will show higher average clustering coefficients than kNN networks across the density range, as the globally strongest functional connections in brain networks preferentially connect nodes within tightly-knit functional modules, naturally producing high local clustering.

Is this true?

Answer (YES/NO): NO